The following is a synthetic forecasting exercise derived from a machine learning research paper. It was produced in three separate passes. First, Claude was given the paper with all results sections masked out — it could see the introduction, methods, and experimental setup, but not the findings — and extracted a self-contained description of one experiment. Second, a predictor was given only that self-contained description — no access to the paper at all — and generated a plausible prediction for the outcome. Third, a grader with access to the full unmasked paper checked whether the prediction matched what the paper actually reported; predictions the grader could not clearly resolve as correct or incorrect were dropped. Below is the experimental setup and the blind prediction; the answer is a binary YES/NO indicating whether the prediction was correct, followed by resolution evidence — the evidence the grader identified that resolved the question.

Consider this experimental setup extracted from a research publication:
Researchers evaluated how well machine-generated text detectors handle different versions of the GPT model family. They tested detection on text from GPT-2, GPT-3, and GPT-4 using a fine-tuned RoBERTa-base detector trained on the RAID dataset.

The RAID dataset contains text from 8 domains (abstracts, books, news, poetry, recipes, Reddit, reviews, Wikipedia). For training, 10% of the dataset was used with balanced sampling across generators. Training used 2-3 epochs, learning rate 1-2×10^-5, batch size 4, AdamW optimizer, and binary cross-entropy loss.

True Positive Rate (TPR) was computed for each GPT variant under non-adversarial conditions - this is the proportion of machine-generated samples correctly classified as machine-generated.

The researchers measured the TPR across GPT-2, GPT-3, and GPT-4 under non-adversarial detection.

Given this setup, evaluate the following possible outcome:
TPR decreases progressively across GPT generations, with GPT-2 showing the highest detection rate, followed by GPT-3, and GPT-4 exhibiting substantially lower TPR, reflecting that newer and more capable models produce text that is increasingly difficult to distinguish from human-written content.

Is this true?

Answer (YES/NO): NO